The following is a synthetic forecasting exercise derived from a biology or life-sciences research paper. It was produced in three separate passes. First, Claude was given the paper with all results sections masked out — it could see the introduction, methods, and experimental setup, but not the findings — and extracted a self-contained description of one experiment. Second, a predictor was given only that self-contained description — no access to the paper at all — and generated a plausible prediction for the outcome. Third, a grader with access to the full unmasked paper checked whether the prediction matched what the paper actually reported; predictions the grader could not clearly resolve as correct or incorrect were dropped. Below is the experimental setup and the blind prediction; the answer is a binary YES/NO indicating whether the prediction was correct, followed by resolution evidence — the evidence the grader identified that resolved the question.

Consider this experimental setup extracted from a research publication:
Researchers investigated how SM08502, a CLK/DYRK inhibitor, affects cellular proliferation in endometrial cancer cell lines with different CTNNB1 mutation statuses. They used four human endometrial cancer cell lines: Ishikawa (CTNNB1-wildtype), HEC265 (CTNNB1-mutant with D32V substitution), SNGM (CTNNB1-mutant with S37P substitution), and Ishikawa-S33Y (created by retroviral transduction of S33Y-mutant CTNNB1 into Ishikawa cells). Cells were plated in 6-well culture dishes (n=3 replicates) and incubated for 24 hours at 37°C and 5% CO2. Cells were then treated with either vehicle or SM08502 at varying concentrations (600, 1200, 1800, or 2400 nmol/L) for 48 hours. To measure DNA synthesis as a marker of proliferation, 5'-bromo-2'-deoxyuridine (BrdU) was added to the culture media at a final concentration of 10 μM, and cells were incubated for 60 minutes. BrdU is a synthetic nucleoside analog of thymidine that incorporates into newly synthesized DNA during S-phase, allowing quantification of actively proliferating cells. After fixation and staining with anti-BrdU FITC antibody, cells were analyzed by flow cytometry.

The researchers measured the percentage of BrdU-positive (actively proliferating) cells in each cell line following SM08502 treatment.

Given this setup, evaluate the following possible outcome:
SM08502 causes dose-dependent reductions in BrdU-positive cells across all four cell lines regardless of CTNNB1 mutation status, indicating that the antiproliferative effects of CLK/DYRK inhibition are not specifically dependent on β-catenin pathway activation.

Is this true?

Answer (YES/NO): NO